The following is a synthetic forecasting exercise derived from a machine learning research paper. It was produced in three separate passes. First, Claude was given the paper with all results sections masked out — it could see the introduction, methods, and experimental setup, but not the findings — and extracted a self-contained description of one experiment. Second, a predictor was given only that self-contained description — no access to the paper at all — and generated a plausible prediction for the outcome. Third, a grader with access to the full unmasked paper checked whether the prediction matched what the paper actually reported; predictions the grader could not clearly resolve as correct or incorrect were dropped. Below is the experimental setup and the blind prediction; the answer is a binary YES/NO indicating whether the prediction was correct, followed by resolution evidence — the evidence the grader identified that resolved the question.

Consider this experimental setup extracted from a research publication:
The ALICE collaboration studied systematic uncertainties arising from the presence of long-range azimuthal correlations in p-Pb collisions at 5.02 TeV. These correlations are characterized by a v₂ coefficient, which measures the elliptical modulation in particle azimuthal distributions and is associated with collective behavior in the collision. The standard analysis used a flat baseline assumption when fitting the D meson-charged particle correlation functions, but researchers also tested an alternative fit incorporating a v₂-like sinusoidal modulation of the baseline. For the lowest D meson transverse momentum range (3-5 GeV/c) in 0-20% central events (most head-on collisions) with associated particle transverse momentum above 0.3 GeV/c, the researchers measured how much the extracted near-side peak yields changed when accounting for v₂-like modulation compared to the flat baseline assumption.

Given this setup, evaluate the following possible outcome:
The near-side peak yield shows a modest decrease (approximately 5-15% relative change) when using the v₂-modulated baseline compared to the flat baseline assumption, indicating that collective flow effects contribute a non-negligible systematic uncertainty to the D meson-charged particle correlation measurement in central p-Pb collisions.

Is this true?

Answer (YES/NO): NO